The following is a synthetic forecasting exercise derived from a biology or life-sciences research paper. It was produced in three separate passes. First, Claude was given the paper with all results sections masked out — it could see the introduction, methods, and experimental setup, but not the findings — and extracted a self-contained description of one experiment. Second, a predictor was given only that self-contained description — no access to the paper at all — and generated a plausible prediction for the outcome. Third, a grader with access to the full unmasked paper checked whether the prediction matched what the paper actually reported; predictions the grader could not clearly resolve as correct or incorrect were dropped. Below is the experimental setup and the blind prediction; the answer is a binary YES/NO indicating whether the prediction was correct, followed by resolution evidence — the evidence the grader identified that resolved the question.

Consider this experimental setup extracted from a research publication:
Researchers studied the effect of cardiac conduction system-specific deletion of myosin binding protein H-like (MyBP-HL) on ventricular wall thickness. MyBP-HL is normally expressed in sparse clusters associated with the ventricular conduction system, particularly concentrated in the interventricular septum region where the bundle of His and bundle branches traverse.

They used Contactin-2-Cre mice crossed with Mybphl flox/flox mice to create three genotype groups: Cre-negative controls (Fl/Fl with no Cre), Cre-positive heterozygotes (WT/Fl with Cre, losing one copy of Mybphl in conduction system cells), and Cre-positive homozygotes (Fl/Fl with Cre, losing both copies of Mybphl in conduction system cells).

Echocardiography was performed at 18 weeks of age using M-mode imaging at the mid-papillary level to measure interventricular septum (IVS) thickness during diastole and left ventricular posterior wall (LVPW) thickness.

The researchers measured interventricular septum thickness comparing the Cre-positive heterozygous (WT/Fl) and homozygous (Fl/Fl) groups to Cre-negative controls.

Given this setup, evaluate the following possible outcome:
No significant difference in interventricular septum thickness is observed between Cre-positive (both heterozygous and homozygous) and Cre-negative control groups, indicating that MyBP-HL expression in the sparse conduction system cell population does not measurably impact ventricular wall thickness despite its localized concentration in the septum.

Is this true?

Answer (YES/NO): NO